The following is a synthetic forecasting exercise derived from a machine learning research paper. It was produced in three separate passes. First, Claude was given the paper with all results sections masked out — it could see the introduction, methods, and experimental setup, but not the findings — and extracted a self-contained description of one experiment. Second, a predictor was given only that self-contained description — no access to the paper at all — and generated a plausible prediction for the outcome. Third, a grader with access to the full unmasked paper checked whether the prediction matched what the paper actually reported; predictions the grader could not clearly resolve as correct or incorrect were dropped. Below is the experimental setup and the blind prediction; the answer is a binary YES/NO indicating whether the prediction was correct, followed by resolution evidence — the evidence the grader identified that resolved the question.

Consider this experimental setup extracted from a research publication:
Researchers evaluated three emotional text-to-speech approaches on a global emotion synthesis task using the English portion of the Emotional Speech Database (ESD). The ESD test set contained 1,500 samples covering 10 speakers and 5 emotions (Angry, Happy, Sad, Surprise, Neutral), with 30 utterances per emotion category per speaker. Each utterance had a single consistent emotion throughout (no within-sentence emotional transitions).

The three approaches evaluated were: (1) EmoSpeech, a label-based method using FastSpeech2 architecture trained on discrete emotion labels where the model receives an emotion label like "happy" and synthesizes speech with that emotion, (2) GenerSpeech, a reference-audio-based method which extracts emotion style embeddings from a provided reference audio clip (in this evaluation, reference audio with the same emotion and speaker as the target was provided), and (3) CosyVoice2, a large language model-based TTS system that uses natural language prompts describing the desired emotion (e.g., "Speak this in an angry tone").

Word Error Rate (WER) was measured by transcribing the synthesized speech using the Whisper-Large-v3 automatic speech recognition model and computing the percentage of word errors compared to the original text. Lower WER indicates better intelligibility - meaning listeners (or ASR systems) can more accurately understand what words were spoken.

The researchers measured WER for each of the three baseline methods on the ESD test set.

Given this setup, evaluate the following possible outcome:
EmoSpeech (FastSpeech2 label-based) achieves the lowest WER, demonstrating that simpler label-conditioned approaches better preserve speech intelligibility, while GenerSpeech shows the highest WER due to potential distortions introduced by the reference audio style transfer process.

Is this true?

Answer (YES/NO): NO